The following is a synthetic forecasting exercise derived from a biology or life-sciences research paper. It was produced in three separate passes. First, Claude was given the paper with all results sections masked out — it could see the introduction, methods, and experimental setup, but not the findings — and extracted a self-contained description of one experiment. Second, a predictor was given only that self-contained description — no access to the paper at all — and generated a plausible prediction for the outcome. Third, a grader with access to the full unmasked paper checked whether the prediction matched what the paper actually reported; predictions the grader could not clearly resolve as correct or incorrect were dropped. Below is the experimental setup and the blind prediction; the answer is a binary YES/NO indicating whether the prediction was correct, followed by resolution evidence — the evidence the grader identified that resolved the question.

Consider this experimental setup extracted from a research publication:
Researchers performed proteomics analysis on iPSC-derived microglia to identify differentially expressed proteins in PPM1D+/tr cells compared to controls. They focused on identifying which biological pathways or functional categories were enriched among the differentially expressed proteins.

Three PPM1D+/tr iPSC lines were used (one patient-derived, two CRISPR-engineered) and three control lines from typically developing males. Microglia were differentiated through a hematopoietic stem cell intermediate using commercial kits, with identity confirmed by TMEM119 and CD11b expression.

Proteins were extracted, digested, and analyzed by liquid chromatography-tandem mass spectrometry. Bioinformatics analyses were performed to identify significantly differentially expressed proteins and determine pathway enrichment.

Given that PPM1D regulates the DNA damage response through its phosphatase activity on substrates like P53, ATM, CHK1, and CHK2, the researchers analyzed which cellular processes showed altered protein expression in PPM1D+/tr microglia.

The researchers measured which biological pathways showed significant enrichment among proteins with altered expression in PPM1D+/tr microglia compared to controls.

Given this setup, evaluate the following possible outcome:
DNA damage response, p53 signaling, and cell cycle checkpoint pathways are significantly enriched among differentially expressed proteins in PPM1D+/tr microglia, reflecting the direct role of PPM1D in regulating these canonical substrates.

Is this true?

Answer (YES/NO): NO